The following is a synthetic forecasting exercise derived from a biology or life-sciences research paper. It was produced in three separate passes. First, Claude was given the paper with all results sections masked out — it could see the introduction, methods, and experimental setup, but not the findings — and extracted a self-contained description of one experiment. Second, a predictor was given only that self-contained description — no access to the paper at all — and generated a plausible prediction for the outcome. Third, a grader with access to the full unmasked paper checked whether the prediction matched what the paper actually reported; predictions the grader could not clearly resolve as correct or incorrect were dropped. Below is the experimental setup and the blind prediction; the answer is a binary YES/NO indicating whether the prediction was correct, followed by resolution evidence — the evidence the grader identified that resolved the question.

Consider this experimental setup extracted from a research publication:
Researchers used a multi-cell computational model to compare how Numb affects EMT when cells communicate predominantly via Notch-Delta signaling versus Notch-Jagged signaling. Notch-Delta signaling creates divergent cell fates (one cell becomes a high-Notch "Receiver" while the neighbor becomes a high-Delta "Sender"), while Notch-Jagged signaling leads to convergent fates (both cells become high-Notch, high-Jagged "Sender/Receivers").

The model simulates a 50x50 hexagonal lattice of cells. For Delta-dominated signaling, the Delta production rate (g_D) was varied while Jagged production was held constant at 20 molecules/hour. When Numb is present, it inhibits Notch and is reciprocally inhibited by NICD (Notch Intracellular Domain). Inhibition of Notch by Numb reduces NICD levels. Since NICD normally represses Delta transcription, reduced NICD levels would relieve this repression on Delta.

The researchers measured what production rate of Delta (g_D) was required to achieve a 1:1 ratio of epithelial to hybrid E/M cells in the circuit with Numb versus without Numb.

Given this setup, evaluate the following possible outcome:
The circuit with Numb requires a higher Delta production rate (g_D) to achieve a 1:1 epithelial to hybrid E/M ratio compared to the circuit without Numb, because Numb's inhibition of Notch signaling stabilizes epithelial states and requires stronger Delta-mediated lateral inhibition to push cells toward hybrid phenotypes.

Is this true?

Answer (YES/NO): NO